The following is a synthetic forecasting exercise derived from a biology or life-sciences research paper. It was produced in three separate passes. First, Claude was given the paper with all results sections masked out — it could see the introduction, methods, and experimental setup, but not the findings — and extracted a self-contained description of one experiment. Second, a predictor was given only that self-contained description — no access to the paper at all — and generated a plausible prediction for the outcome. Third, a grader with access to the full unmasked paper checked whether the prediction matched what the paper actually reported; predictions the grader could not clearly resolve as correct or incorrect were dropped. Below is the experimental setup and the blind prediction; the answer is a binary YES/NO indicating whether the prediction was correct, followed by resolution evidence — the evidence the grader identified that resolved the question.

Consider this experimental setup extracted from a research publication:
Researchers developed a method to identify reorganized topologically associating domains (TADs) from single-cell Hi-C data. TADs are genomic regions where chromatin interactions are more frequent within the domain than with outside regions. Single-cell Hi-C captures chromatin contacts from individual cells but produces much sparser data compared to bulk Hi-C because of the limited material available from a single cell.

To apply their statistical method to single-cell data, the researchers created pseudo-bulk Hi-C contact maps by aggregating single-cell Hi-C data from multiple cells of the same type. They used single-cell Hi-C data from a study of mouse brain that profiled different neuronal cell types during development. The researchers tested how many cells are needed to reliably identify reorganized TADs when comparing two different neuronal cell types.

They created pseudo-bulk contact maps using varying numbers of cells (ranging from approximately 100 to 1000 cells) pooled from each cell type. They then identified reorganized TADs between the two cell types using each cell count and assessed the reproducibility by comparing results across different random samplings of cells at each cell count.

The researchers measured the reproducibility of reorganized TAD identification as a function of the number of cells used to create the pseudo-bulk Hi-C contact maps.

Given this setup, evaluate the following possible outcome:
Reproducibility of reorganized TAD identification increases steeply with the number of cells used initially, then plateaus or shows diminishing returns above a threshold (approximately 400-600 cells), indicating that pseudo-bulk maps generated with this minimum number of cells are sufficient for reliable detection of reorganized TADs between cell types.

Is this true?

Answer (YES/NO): NO